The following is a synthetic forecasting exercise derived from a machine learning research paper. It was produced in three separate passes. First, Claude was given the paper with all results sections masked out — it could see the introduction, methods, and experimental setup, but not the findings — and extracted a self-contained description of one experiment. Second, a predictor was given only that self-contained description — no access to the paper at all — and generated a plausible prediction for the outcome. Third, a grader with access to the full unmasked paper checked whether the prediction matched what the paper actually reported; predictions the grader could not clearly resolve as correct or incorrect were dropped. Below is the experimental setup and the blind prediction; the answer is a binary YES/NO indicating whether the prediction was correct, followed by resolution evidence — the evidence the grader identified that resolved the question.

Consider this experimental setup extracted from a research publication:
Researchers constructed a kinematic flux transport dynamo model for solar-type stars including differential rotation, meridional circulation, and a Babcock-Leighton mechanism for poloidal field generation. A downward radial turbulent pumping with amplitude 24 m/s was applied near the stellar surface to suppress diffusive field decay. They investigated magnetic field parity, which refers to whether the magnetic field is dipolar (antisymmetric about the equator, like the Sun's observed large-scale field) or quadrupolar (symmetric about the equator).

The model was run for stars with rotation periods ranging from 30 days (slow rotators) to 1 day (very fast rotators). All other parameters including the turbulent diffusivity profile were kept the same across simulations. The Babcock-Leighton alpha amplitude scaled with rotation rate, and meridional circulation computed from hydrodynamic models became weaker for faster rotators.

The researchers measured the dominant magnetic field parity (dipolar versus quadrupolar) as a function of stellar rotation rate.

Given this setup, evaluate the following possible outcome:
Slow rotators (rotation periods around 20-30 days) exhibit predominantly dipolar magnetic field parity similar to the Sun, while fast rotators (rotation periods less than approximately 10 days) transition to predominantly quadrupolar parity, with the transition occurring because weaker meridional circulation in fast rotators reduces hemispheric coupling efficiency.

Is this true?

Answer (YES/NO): NO